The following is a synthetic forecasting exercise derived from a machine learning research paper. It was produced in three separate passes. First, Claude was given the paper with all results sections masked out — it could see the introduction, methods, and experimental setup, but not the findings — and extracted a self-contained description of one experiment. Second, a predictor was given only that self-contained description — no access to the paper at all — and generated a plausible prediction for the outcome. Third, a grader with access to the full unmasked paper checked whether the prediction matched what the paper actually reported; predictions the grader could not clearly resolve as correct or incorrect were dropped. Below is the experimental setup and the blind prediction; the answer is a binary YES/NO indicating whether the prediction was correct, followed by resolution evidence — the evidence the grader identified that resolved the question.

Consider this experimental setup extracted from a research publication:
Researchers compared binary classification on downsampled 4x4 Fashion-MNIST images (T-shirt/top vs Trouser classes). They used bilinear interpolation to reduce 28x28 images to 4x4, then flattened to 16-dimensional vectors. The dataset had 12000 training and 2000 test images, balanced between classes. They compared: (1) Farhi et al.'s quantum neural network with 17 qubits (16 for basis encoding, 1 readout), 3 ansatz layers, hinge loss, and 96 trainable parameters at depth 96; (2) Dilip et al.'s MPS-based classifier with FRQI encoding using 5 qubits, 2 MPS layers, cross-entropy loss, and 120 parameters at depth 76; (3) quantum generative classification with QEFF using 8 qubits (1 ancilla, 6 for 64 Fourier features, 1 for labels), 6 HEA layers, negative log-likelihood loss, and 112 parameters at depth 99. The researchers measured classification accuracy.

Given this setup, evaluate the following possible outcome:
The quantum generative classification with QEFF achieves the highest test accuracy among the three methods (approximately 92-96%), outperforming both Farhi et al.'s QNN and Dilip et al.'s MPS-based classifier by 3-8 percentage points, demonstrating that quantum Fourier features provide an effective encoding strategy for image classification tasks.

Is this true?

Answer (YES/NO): NO